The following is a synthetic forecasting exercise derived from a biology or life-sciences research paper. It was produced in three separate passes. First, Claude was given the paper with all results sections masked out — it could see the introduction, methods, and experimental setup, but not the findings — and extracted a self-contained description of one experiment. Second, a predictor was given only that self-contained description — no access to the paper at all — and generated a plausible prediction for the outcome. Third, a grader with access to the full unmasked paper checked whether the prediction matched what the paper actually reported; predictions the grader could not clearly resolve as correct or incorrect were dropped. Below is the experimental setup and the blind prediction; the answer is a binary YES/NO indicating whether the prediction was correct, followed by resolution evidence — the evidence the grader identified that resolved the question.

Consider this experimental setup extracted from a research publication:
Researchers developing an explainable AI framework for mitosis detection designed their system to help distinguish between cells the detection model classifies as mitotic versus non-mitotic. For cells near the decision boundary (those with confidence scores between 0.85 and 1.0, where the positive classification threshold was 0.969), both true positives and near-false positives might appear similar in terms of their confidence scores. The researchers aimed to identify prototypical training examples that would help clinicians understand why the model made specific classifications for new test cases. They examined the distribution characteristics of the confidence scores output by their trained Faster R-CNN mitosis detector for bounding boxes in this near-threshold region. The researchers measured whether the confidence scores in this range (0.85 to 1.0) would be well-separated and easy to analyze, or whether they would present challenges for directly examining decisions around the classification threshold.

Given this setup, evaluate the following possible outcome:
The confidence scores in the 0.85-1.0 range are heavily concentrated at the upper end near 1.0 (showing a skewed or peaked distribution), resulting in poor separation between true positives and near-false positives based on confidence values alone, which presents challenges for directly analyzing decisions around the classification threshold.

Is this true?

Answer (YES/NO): YES